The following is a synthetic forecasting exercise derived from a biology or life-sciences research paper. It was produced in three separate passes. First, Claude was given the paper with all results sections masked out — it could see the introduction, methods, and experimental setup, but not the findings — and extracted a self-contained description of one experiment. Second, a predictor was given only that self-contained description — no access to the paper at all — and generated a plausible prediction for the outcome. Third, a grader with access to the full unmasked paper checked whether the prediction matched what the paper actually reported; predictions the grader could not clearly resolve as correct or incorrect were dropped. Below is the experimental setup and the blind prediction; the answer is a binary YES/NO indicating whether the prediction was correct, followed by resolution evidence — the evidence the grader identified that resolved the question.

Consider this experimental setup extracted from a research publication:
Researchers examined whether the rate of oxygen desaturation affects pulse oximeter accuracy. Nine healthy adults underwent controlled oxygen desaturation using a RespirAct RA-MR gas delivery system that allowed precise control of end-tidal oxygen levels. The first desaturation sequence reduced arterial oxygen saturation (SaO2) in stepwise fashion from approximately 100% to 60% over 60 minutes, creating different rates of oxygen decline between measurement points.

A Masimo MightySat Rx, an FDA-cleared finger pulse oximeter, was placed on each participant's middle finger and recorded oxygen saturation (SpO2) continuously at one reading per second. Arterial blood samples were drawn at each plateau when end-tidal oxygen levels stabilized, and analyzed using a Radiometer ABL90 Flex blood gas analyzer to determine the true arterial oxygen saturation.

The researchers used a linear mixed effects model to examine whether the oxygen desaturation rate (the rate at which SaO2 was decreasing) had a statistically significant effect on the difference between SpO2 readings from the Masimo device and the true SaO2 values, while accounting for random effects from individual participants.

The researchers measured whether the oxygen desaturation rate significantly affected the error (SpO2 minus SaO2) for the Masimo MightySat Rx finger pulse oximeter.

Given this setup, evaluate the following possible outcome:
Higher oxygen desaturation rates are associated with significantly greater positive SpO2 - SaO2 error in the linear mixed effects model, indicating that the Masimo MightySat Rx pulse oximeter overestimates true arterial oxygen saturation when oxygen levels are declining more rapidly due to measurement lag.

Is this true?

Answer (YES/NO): NO